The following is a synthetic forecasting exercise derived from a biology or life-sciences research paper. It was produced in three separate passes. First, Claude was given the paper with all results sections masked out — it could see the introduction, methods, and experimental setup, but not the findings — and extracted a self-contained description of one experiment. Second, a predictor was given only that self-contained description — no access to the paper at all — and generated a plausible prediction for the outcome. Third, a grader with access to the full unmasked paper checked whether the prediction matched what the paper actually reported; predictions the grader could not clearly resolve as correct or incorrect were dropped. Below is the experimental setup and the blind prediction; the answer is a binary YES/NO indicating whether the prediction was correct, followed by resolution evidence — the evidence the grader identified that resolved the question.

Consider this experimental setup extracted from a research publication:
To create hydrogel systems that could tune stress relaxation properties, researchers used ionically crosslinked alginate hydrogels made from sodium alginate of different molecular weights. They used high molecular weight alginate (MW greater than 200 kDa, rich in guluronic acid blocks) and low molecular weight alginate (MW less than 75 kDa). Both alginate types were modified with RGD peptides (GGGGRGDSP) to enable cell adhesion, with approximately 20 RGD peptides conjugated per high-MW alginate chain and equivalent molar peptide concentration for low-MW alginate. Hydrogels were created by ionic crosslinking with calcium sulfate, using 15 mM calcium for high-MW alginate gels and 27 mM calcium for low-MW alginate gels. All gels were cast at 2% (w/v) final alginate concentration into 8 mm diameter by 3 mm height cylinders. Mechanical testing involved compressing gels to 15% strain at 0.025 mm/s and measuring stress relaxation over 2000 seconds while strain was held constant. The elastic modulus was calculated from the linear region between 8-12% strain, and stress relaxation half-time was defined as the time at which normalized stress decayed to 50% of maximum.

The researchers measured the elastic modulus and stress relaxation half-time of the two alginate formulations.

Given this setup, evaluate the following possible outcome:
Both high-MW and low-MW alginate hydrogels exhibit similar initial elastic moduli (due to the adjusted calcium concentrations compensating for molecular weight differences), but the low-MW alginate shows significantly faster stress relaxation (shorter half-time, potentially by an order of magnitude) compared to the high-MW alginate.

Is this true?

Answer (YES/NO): YES